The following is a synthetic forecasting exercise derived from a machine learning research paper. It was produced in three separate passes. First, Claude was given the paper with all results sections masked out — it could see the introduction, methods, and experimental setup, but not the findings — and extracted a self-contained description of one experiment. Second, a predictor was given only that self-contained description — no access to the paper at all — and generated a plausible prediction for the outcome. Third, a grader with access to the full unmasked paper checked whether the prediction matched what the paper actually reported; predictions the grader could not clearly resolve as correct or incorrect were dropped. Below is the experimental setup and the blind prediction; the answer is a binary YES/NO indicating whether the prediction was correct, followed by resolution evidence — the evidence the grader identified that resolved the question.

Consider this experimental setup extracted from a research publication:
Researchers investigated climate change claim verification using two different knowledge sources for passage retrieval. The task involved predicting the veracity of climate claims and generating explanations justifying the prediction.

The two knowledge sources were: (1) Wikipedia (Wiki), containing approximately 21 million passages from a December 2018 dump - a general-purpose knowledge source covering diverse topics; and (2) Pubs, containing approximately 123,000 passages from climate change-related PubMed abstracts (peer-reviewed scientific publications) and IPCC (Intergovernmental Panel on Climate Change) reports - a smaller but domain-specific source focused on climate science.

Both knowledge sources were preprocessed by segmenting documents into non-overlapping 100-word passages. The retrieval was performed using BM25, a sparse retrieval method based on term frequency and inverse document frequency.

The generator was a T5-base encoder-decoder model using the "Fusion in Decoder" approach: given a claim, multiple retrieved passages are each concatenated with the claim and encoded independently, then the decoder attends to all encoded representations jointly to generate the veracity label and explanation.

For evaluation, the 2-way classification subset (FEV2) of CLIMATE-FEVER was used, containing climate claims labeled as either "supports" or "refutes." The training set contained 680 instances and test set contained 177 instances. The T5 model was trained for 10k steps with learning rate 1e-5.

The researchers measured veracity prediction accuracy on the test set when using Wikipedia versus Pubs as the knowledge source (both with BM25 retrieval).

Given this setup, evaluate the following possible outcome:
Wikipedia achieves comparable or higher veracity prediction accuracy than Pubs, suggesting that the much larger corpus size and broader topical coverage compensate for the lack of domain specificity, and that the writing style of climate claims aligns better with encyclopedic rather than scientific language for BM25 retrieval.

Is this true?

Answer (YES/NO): YES